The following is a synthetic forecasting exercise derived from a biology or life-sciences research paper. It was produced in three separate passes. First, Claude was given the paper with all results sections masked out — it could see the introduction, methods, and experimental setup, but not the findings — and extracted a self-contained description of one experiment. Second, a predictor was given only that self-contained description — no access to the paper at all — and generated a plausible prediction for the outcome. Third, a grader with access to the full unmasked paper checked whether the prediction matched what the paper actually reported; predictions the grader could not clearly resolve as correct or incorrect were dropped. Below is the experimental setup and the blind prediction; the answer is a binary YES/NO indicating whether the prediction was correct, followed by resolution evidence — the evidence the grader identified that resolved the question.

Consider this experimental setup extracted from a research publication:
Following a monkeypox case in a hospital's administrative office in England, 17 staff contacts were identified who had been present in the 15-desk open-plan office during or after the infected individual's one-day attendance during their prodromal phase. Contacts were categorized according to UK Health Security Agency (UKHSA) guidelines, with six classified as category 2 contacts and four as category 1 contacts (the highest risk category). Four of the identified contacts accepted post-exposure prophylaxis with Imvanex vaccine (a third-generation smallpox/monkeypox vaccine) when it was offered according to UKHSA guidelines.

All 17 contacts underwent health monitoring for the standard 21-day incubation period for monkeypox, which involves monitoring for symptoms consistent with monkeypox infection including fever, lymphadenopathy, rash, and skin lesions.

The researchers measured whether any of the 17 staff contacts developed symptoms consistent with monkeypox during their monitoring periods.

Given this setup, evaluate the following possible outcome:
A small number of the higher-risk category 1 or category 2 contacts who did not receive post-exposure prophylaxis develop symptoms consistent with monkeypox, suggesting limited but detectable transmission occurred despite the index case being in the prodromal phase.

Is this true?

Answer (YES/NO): NO